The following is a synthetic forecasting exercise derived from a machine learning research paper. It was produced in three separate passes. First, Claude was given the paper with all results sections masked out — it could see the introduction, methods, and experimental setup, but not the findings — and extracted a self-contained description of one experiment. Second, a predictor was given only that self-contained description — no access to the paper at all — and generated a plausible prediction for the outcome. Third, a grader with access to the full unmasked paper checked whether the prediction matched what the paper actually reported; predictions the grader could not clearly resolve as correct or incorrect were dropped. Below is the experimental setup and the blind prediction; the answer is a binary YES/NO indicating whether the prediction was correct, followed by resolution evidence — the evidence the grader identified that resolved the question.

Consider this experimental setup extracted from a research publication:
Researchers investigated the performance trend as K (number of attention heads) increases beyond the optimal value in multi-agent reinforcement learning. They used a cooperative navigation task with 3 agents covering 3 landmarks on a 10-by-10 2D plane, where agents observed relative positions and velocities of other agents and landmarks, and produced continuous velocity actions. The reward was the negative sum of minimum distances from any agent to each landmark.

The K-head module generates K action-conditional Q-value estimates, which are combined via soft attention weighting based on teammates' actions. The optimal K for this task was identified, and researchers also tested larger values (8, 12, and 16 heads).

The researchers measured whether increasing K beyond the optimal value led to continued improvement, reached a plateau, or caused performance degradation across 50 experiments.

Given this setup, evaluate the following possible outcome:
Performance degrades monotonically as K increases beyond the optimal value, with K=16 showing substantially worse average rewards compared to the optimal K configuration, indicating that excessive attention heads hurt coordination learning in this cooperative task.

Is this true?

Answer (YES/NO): NO